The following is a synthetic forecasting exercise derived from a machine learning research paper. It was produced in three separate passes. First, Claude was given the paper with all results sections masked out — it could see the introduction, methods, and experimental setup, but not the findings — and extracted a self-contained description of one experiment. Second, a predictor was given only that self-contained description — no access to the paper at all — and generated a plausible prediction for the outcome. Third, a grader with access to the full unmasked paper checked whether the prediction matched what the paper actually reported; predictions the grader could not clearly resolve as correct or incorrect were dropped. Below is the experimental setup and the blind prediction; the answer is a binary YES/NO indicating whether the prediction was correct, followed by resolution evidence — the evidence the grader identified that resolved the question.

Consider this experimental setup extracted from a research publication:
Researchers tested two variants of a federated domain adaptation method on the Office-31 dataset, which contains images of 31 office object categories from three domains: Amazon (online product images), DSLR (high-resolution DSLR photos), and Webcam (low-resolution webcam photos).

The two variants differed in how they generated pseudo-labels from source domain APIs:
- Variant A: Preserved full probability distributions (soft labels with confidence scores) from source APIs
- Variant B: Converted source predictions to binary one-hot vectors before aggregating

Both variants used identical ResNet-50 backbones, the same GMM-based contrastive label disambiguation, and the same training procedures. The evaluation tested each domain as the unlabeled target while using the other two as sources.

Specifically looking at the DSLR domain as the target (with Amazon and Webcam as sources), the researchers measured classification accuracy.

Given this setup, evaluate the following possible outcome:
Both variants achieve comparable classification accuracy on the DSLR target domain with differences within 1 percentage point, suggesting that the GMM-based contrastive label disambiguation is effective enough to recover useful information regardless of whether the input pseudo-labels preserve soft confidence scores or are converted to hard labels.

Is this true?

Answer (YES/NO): YES